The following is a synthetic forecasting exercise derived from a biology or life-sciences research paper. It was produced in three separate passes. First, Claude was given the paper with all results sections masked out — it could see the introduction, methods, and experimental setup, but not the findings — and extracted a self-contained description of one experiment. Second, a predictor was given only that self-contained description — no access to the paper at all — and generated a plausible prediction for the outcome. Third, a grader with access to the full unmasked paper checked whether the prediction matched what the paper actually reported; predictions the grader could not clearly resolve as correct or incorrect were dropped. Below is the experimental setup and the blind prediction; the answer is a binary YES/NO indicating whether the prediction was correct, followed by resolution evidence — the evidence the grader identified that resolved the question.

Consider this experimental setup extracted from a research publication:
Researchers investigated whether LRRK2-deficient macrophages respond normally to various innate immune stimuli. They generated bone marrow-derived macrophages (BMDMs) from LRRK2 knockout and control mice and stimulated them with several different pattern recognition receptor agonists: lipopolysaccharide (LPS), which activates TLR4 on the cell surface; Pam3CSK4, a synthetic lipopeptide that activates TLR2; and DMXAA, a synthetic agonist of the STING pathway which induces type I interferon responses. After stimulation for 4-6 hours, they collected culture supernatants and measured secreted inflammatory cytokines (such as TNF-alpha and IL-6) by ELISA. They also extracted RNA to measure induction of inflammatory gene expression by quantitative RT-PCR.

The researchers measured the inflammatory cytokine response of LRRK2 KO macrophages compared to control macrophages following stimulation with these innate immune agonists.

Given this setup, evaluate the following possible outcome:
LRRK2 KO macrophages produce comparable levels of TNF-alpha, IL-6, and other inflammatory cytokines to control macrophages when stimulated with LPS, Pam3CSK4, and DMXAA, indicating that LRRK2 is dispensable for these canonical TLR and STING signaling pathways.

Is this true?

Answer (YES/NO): NO